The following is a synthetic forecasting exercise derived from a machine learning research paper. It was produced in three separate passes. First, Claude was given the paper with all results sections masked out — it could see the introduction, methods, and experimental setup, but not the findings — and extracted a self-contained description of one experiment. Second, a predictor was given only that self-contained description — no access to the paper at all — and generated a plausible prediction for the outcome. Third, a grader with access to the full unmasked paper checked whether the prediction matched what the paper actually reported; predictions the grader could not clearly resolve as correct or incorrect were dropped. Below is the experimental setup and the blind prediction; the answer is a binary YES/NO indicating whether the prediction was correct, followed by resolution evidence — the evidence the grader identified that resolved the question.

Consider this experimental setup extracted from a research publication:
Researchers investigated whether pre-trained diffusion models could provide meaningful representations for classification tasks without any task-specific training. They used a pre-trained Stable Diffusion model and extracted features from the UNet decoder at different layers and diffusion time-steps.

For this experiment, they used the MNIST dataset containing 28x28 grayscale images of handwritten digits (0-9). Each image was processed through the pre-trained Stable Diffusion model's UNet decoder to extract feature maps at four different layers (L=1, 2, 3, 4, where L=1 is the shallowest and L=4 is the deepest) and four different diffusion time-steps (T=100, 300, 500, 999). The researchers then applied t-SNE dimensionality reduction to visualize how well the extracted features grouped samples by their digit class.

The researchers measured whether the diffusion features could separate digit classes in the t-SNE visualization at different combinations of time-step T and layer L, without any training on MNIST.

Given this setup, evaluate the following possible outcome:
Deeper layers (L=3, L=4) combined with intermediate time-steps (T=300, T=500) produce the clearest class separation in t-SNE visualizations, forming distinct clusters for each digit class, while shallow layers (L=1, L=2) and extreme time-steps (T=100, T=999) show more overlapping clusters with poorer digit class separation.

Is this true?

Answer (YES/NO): NO